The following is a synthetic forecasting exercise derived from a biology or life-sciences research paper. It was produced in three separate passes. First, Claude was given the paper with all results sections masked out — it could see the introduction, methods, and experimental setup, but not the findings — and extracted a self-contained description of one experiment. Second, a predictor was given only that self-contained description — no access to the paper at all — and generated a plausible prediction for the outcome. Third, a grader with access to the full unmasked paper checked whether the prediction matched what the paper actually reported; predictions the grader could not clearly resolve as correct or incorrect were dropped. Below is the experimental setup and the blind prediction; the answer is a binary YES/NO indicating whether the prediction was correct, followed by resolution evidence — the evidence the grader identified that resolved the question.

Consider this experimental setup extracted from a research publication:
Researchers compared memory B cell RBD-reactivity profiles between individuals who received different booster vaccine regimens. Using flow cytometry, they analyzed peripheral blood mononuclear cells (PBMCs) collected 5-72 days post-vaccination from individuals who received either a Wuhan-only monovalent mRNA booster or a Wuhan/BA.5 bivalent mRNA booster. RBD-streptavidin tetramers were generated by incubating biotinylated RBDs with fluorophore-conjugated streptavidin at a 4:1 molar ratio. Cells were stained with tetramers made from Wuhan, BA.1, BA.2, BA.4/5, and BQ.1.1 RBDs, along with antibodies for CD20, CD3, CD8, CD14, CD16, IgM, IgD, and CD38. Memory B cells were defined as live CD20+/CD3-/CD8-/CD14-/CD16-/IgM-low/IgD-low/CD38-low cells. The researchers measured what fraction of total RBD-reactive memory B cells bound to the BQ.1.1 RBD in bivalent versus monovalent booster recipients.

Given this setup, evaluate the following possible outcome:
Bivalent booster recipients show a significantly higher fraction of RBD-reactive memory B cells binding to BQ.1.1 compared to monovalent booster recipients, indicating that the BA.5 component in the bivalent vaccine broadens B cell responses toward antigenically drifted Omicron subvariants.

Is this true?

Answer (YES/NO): NO